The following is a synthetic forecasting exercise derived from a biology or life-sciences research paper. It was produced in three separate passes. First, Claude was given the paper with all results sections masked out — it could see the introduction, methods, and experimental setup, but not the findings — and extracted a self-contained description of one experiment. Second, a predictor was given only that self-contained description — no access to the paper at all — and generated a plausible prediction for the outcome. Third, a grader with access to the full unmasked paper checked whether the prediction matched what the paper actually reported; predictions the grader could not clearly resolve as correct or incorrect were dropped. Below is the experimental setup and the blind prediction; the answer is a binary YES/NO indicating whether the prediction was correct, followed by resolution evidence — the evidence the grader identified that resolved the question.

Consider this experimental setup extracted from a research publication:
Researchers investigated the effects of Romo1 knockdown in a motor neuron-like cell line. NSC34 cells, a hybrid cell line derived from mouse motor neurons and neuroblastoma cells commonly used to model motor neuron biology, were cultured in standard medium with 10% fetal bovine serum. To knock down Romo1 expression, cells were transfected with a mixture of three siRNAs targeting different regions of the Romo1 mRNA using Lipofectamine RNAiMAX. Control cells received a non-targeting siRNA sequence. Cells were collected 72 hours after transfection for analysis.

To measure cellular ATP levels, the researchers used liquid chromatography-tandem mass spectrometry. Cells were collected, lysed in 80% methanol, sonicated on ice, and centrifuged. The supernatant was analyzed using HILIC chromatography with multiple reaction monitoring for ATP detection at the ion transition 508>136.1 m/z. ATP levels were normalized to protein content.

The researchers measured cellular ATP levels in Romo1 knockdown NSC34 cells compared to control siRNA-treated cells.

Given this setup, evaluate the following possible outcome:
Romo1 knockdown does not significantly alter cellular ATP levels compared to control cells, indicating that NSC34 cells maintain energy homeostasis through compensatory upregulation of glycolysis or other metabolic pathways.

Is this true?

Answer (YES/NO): NO